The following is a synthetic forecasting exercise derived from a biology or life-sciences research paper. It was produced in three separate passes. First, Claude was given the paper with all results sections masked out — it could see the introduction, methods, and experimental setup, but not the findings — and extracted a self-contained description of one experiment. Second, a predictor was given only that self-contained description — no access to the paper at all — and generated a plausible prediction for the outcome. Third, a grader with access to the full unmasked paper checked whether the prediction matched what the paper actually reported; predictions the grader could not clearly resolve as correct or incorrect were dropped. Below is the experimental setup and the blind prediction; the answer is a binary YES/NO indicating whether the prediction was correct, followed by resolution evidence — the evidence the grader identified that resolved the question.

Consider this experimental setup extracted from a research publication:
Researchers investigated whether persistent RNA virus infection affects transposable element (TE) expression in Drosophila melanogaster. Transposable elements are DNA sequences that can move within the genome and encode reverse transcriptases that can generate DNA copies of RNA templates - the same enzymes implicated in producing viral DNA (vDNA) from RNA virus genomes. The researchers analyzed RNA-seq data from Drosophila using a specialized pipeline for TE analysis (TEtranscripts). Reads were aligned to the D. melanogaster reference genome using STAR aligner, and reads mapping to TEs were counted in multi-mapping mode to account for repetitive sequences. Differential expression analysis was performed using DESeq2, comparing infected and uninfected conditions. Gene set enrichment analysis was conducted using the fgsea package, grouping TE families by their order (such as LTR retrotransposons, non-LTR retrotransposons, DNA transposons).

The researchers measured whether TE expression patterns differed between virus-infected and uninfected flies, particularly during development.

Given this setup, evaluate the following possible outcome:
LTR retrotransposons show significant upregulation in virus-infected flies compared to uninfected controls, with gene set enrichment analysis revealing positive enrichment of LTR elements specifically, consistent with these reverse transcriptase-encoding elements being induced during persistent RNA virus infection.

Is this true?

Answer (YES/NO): YES